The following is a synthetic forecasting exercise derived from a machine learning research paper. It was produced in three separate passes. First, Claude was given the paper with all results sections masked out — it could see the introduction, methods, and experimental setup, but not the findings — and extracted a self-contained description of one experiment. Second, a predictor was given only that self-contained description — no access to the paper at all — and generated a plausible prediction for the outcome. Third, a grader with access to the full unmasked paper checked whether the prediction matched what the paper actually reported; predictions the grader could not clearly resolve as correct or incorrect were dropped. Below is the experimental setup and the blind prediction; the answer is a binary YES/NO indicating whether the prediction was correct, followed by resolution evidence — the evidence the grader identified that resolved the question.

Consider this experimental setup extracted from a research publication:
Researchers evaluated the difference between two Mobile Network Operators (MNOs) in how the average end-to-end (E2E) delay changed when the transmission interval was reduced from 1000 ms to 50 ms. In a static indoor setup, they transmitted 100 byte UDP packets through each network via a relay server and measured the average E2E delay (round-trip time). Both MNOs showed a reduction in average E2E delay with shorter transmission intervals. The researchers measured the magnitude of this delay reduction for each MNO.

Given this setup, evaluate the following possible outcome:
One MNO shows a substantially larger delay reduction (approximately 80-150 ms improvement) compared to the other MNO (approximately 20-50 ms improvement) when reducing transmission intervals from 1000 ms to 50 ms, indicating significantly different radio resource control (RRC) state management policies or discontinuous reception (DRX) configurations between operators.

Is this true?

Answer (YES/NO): NO